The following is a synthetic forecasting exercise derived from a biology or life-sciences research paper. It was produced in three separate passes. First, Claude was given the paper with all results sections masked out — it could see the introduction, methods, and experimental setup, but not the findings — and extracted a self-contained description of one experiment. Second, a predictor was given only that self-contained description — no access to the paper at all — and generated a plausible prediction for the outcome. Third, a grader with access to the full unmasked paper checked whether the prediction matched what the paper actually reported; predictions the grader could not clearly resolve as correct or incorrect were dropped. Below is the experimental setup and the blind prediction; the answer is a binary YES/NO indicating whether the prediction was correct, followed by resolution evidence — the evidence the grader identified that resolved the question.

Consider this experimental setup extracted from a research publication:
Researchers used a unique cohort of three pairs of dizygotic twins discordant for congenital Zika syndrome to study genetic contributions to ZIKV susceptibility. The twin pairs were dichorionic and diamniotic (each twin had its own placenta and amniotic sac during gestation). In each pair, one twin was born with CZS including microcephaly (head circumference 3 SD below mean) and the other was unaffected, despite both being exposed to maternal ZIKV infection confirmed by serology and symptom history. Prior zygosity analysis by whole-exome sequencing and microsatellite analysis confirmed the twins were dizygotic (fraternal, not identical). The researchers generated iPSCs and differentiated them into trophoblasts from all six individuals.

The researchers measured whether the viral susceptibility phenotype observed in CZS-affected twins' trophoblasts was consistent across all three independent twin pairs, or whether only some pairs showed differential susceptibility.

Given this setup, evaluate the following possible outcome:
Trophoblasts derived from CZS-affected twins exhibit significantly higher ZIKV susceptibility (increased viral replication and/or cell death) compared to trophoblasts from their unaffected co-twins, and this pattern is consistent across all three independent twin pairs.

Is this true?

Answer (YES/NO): YES